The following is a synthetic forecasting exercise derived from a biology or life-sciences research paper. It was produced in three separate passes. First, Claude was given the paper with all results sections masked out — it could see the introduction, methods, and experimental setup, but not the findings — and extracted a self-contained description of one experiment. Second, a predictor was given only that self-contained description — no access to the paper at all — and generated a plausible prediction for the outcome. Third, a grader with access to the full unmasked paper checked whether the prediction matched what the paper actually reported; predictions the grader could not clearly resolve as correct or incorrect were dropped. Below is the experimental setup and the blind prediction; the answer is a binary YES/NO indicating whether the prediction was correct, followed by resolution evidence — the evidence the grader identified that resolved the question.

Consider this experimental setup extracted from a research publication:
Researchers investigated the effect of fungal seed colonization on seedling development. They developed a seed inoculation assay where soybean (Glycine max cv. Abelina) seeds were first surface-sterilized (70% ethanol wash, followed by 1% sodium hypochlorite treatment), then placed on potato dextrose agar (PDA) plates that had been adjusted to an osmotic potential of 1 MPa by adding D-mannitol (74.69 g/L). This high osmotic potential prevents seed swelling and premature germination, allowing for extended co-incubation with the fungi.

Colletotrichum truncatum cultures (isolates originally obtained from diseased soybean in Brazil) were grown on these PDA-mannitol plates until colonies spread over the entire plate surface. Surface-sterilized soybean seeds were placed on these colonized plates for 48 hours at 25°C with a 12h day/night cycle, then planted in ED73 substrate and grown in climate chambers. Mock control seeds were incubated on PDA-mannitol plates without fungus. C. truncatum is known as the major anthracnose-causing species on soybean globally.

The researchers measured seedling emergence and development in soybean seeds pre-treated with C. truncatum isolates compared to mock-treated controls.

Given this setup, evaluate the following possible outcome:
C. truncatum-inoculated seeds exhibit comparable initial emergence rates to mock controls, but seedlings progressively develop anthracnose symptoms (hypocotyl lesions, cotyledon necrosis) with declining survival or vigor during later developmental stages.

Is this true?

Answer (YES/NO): NO